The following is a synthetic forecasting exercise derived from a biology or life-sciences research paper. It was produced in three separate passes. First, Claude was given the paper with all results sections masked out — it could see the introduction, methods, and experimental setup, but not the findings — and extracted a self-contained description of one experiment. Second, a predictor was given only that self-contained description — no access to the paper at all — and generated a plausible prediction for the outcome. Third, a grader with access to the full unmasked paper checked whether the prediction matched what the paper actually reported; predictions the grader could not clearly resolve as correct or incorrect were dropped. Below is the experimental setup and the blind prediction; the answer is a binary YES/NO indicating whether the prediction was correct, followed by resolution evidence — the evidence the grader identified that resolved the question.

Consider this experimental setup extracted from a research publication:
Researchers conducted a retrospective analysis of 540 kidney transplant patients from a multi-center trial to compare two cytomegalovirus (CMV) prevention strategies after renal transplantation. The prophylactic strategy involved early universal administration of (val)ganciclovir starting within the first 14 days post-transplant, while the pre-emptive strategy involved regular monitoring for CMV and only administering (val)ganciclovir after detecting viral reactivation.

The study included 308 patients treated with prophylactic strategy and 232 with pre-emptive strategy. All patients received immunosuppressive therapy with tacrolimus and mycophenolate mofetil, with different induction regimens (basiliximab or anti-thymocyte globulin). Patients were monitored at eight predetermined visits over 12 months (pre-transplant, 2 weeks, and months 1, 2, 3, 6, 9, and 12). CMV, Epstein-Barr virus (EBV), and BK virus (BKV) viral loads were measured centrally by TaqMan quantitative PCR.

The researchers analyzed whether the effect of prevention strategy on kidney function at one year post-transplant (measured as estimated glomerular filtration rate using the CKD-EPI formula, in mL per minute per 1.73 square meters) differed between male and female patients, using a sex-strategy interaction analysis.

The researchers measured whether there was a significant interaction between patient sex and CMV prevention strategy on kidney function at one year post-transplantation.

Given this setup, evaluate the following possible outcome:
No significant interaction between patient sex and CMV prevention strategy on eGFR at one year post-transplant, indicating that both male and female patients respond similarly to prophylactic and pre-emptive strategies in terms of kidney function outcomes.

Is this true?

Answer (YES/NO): NO